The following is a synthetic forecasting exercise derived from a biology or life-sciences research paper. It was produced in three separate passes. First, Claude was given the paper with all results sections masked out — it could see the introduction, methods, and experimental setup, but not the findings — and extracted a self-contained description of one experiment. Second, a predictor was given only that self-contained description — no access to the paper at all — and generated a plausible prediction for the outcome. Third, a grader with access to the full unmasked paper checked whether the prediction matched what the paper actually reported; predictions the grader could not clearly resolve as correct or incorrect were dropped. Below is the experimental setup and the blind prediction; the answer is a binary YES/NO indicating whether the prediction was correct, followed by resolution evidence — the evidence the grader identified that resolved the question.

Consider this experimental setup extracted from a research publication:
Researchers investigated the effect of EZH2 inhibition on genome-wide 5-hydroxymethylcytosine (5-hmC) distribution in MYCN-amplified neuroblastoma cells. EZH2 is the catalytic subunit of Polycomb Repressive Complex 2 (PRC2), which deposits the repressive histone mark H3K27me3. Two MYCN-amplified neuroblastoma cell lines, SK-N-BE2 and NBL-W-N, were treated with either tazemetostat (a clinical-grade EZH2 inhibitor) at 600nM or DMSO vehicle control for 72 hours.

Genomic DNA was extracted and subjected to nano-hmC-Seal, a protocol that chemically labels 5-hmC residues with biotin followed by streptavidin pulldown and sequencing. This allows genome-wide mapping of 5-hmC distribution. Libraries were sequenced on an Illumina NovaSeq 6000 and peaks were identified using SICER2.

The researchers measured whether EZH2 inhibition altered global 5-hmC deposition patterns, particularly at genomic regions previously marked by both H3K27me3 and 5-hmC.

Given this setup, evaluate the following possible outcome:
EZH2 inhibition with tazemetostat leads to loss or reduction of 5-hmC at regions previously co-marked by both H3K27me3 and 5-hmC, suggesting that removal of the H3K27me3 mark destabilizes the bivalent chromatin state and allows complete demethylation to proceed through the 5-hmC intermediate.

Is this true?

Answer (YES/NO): NO